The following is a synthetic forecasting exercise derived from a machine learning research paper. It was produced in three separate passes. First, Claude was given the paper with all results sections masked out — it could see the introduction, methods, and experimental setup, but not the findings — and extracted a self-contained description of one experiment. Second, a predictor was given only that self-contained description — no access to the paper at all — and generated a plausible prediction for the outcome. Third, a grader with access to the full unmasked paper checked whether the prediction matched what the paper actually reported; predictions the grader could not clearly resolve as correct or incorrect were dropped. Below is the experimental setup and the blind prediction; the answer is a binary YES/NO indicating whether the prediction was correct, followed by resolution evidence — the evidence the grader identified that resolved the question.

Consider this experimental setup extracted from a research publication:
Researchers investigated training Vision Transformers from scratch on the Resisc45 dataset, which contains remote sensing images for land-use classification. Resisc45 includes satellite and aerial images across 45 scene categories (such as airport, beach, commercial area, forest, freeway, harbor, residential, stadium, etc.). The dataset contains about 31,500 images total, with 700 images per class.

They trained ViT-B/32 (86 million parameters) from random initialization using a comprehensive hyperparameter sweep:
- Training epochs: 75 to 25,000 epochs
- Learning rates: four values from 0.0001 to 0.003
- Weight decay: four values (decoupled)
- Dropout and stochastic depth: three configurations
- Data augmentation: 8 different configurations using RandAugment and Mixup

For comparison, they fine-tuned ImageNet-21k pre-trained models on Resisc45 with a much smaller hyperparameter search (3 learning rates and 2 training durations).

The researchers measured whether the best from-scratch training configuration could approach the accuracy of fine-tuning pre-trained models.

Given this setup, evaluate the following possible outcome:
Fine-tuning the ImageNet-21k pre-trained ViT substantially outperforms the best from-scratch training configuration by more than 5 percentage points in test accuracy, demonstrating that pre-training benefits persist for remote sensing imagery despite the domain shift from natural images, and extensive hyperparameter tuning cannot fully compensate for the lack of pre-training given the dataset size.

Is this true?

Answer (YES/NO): NO